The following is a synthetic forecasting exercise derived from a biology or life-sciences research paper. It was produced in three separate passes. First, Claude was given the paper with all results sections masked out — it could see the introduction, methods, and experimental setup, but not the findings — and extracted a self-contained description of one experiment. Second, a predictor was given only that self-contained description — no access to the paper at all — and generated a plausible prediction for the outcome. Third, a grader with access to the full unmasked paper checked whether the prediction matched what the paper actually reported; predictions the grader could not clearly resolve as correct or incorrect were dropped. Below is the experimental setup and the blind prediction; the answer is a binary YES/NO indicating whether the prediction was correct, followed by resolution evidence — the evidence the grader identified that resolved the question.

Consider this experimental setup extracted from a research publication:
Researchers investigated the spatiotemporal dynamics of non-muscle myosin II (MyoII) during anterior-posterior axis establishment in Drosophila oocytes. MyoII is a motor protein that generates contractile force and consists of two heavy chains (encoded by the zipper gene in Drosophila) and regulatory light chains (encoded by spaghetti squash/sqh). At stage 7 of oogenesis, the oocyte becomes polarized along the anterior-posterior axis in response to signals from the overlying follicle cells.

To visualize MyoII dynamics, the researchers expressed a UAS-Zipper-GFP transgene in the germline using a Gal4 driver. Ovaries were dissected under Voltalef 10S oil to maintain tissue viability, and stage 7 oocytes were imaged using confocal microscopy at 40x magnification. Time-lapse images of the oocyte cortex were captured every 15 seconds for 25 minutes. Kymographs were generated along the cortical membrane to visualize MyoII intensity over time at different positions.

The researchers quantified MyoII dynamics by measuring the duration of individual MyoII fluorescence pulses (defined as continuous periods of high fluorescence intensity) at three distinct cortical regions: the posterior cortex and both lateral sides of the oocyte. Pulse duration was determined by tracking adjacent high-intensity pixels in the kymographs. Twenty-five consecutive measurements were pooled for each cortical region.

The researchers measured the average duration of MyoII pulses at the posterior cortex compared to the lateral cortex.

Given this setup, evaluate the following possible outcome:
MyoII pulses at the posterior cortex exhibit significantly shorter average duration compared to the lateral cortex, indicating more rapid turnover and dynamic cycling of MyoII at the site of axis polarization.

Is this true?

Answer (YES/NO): NO